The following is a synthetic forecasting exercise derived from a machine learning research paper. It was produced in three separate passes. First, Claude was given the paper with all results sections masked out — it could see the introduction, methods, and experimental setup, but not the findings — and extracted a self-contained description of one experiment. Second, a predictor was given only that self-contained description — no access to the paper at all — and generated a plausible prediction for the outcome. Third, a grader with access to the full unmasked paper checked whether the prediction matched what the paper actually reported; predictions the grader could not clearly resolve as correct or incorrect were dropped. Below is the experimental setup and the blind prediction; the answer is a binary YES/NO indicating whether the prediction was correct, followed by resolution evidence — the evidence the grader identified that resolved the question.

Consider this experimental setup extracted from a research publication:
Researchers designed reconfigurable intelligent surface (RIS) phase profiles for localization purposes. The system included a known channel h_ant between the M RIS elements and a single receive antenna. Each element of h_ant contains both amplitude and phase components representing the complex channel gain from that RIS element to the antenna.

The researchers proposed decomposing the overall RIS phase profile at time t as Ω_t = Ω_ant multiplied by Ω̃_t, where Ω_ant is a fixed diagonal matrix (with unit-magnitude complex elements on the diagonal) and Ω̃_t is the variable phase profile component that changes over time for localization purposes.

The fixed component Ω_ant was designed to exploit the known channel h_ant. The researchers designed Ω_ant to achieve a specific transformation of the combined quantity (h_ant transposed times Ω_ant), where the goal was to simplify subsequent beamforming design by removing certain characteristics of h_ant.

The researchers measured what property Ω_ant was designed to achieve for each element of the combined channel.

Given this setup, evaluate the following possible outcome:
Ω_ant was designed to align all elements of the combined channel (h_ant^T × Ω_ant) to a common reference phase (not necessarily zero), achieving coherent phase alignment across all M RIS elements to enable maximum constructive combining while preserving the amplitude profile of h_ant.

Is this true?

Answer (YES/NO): NO